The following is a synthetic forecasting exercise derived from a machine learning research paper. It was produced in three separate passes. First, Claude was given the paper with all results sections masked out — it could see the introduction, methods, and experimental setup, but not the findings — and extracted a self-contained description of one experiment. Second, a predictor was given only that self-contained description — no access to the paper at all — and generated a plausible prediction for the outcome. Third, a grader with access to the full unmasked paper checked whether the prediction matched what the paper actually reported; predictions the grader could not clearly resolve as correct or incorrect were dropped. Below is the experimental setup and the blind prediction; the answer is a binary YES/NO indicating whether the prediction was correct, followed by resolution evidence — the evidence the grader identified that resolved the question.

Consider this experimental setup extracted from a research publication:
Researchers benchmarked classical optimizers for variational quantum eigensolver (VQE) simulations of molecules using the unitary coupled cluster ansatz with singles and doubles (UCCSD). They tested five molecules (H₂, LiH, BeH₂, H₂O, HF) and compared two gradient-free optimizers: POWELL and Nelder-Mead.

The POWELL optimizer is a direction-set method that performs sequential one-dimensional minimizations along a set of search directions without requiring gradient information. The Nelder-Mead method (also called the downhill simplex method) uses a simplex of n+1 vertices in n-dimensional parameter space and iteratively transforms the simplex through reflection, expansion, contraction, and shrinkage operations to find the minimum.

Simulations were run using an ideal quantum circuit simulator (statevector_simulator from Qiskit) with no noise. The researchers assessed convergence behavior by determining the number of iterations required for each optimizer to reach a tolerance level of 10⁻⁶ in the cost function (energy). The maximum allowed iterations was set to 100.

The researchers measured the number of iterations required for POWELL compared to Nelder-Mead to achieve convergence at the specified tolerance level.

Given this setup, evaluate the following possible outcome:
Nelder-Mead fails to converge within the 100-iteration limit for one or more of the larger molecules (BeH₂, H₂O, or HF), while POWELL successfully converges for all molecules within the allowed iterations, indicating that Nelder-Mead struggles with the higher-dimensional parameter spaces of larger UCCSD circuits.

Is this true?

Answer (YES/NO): NO